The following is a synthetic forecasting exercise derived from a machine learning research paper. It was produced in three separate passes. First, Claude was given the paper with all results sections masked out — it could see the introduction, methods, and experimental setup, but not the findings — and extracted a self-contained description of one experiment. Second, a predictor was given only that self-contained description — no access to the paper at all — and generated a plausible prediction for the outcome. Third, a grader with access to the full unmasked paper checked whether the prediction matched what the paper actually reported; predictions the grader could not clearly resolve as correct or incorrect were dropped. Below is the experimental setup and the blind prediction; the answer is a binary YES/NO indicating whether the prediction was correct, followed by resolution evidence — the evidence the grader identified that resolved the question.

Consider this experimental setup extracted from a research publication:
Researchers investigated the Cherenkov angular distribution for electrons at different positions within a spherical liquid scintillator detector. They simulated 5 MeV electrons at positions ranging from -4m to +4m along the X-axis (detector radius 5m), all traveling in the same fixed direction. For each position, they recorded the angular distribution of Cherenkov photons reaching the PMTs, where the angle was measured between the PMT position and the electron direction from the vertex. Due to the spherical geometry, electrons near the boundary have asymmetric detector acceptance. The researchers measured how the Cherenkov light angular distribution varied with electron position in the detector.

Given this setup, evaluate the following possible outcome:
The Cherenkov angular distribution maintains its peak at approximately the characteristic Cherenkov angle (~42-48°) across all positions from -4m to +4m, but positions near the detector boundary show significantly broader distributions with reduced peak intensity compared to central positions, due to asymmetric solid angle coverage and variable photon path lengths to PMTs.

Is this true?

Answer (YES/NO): NO